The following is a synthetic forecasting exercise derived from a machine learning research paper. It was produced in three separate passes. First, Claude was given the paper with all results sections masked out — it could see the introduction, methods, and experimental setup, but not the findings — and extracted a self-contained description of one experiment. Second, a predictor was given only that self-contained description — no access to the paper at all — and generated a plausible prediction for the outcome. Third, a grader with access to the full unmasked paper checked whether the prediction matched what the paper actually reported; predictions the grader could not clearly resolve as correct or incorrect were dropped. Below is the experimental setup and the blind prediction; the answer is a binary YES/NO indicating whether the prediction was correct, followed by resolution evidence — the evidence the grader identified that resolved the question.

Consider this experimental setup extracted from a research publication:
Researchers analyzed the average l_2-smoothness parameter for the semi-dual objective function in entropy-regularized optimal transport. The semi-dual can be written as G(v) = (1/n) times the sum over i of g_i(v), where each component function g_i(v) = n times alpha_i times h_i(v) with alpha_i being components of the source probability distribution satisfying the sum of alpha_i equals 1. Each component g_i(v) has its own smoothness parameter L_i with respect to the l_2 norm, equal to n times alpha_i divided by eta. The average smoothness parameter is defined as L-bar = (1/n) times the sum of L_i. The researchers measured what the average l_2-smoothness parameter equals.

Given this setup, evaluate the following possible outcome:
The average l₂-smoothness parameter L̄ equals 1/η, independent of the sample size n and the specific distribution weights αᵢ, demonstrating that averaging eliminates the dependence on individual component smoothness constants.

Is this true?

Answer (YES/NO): YES